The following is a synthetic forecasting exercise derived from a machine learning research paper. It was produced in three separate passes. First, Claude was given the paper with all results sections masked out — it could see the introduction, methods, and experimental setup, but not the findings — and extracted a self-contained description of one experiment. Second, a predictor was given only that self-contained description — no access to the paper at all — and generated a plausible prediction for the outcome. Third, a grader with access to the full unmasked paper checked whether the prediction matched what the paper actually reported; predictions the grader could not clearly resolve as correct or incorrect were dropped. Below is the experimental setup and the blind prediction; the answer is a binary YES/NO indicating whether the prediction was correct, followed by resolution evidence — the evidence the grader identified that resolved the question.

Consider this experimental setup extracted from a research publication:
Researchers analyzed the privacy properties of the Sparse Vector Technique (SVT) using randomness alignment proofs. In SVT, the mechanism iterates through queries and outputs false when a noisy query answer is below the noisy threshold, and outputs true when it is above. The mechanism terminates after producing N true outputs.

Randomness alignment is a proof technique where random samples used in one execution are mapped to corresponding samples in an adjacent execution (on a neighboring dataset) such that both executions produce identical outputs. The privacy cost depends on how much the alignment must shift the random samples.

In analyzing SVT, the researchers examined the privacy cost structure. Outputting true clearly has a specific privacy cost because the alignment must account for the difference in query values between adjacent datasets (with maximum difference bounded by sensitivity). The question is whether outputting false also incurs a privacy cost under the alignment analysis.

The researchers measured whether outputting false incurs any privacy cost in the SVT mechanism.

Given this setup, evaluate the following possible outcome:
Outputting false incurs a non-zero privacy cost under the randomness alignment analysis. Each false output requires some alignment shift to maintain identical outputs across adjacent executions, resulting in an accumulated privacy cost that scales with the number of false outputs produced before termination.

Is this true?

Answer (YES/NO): NO